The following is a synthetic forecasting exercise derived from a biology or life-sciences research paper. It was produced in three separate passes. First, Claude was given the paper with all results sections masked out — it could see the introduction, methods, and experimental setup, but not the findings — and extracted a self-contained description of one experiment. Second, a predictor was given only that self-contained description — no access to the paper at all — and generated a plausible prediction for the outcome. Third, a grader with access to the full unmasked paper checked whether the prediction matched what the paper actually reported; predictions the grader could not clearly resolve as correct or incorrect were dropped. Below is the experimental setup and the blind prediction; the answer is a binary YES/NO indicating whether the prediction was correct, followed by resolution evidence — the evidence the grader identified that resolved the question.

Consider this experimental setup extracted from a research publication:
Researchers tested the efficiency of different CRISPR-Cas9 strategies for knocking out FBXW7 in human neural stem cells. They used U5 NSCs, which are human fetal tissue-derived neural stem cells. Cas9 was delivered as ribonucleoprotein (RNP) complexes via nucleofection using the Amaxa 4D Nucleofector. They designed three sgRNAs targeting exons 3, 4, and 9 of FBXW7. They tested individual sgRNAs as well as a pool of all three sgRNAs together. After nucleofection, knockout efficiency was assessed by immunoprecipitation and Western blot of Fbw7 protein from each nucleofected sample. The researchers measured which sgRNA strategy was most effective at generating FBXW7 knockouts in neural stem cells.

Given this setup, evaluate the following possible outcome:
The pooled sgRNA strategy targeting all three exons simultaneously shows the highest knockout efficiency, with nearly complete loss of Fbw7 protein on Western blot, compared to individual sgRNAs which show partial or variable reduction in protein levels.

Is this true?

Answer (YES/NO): YES